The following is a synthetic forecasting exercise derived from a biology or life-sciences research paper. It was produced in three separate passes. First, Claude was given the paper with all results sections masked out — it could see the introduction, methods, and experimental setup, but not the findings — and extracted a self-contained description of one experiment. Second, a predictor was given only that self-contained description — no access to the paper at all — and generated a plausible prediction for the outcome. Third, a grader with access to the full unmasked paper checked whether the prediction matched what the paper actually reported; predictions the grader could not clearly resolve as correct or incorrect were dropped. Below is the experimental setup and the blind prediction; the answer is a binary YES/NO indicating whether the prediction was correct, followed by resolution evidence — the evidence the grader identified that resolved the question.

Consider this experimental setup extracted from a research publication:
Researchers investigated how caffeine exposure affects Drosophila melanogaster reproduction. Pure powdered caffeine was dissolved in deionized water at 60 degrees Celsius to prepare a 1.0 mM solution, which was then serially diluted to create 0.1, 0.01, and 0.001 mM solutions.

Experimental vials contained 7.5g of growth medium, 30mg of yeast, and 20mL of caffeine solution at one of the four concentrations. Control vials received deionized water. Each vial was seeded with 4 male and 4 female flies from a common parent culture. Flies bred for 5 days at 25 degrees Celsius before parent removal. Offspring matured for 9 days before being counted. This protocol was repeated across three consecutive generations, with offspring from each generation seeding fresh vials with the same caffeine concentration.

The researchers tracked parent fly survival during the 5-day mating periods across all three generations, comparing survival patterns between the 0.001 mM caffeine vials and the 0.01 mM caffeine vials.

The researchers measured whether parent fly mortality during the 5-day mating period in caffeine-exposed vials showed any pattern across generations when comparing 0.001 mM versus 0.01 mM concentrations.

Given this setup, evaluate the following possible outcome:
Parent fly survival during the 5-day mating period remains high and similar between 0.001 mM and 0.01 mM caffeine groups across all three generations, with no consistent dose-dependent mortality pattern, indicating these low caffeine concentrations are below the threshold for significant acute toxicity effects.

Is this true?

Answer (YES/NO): NO